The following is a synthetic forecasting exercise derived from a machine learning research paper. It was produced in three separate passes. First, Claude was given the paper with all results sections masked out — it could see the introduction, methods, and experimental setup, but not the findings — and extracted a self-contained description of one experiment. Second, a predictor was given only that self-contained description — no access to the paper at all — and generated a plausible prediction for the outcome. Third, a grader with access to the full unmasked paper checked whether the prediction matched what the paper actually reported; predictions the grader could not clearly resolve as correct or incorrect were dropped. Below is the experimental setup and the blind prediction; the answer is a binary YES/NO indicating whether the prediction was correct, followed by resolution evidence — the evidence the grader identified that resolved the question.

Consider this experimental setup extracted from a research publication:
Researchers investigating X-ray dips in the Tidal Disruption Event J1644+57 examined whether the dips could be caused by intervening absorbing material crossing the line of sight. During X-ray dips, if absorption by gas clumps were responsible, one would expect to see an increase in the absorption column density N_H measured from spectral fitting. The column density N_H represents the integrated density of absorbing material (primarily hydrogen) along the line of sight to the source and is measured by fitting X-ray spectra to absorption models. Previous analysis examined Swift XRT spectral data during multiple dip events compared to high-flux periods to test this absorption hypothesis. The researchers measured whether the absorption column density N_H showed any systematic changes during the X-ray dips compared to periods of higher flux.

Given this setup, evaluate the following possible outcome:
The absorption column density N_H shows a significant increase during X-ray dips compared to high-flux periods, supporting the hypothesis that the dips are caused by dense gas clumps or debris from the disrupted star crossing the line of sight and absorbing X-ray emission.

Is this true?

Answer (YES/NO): NO